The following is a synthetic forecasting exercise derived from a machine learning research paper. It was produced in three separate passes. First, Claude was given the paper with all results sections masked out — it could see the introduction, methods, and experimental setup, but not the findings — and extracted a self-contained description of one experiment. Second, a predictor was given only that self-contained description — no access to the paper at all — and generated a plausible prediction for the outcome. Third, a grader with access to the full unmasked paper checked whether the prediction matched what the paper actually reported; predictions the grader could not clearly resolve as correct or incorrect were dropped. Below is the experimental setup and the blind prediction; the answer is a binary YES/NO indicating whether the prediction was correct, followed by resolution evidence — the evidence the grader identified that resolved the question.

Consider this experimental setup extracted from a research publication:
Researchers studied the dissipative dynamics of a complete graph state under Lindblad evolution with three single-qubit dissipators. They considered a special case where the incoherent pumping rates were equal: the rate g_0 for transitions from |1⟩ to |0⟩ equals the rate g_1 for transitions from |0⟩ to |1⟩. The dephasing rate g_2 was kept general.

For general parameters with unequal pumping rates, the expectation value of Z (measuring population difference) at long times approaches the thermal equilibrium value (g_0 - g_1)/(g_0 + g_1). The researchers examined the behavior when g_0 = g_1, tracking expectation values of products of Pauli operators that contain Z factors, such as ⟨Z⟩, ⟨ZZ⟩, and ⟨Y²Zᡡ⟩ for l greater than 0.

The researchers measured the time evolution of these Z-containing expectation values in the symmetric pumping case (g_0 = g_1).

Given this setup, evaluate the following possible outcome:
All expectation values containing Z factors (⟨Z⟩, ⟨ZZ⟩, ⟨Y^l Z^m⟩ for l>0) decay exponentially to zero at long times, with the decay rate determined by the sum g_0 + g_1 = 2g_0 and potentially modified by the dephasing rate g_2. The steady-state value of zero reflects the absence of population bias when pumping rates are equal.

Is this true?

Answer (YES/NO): NO